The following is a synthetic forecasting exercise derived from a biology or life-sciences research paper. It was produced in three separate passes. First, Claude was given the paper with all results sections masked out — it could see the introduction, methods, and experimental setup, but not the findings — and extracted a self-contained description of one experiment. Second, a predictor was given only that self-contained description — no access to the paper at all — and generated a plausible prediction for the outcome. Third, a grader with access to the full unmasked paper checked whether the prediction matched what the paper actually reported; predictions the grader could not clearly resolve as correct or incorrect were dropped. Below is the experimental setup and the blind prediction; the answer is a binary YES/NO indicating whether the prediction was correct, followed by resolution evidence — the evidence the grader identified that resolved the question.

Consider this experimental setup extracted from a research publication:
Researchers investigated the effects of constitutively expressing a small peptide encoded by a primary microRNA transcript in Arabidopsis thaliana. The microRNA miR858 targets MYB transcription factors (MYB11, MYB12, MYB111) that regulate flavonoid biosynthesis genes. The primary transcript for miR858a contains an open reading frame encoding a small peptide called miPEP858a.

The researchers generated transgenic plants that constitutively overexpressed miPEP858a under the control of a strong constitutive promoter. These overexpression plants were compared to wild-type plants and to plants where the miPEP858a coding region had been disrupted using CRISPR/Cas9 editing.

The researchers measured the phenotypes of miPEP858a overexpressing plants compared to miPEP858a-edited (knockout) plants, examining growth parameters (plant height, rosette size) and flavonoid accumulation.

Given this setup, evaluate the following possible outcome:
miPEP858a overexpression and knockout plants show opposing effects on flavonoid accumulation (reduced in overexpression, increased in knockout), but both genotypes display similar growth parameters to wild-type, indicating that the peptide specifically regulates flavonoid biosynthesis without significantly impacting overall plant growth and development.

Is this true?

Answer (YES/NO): NO